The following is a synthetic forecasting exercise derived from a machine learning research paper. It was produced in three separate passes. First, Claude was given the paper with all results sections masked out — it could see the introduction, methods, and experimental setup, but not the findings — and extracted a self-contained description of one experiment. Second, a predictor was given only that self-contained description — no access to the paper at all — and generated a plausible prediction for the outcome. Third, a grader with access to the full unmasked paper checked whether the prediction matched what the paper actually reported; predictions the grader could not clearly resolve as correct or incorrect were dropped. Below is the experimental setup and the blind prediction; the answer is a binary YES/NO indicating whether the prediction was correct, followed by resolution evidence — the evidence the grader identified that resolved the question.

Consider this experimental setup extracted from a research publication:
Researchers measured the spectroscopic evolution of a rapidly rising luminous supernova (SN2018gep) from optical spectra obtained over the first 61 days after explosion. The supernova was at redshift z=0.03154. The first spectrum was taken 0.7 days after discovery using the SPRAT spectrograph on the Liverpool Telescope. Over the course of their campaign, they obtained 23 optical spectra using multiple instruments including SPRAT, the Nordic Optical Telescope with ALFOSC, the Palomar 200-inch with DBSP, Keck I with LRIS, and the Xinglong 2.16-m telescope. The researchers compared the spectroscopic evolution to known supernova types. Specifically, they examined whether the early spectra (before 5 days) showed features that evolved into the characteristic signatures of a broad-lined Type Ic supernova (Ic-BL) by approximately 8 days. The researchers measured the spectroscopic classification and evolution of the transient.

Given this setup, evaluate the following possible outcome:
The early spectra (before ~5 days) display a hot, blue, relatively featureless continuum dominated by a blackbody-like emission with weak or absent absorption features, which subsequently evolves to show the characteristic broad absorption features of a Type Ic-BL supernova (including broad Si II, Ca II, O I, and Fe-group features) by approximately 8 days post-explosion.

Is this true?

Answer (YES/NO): NO